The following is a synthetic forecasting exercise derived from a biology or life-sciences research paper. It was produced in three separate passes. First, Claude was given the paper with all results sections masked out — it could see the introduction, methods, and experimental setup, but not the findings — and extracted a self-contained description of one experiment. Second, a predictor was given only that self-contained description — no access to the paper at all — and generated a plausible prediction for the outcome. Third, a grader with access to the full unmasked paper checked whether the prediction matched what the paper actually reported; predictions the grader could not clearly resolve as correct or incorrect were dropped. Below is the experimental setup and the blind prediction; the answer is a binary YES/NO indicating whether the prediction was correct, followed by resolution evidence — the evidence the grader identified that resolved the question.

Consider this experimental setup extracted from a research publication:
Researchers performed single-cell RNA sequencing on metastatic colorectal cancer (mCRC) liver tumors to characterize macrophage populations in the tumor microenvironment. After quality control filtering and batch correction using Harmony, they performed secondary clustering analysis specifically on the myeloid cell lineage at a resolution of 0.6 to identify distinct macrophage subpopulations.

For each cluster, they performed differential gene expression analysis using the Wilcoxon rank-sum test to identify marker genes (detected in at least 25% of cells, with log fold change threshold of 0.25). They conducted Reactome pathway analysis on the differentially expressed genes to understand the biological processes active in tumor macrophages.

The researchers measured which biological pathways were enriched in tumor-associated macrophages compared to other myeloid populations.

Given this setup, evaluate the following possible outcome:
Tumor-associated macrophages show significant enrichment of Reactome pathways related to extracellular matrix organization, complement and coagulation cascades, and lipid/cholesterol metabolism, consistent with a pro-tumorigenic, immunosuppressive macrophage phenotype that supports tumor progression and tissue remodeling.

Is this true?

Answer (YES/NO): NO